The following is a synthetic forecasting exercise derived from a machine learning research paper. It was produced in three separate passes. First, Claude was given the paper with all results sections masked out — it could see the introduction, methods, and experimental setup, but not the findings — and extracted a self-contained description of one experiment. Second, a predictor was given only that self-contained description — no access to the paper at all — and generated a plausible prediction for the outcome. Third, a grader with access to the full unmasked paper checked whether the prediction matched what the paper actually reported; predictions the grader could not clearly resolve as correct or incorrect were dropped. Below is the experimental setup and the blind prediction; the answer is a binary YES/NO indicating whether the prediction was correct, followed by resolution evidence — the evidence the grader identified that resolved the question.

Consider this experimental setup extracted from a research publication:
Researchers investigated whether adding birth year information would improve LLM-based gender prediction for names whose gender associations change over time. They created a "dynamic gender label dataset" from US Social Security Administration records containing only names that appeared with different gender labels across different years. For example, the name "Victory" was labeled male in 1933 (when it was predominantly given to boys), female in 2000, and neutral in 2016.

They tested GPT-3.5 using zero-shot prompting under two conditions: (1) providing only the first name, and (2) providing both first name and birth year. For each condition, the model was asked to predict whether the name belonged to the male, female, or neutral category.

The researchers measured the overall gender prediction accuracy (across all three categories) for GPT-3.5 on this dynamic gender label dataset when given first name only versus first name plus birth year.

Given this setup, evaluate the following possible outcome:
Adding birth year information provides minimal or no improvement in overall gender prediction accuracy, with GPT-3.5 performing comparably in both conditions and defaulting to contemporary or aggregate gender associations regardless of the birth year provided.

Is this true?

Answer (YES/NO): NO